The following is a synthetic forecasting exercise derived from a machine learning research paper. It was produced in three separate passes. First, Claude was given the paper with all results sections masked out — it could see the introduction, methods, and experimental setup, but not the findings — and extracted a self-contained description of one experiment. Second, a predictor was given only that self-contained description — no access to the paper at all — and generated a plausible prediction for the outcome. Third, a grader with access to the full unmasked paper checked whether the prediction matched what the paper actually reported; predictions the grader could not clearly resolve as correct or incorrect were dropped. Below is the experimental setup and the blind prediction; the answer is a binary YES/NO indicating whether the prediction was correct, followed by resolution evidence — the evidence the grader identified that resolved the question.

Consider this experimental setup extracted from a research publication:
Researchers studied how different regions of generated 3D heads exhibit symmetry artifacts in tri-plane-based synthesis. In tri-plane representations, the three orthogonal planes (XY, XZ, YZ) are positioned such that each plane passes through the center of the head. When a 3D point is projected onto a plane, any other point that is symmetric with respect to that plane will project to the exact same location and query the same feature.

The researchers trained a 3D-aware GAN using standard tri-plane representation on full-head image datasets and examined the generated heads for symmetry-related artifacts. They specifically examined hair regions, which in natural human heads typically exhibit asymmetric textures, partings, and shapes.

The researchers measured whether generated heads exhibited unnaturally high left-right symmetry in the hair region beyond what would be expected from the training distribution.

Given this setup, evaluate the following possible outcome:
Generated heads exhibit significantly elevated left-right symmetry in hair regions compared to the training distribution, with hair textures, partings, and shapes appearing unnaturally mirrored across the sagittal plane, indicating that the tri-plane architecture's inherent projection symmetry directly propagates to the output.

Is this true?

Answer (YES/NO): YES